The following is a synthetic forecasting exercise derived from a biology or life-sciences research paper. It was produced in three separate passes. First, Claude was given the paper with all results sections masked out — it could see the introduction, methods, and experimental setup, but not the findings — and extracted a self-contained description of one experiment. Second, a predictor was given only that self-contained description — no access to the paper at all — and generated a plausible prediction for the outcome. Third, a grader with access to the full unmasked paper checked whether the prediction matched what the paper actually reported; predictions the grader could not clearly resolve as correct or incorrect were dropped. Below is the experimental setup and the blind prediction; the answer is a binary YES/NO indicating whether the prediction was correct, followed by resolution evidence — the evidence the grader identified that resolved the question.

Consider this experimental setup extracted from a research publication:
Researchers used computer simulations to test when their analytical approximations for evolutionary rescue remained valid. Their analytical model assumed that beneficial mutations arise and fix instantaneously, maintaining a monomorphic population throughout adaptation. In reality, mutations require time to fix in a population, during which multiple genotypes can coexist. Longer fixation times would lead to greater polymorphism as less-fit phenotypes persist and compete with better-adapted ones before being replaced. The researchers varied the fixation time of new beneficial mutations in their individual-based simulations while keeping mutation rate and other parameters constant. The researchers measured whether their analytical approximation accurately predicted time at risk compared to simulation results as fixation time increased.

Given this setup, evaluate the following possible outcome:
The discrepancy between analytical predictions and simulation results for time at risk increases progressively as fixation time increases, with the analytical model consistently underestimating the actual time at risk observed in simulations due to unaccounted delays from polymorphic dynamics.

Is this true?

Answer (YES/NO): YES